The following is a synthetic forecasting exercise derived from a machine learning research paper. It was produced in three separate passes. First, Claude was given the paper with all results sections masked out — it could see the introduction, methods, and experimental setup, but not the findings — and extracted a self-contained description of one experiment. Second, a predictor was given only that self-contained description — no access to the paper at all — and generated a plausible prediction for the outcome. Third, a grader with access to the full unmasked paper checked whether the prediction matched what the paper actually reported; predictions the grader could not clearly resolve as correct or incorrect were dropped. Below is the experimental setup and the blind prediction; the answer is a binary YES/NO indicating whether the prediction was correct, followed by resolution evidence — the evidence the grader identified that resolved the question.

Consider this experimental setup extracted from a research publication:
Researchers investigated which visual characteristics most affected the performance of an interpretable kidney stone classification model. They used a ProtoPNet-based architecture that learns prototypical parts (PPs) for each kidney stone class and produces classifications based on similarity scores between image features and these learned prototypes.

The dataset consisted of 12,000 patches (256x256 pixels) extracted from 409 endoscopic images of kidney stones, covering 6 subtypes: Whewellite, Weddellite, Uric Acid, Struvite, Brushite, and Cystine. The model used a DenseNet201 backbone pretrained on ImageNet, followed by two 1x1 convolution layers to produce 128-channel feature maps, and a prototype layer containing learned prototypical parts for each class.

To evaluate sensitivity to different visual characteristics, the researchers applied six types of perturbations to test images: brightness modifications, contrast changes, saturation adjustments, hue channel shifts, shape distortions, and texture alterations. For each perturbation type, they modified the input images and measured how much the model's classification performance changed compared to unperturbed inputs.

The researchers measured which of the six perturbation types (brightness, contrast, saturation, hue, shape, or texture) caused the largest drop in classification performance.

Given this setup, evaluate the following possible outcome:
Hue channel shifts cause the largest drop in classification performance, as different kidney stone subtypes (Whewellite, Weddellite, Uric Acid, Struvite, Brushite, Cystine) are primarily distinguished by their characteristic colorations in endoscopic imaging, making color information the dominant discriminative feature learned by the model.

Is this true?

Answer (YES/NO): YES